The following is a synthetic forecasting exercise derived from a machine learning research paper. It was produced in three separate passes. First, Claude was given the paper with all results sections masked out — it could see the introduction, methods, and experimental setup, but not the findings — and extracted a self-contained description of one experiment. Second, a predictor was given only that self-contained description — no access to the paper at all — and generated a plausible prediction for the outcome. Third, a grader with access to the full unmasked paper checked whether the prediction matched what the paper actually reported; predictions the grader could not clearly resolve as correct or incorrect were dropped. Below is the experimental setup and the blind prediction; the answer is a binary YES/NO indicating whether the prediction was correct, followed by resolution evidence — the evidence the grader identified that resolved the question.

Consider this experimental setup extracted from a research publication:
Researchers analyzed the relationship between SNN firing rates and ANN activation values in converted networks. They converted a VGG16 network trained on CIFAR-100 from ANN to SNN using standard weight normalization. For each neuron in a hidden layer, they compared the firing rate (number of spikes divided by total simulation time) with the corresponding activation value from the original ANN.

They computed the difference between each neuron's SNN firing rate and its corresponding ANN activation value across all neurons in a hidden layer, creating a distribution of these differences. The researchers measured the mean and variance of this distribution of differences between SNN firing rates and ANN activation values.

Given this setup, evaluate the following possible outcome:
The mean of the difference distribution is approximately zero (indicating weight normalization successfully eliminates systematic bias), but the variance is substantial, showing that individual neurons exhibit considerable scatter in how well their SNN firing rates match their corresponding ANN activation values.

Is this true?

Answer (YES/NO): NO